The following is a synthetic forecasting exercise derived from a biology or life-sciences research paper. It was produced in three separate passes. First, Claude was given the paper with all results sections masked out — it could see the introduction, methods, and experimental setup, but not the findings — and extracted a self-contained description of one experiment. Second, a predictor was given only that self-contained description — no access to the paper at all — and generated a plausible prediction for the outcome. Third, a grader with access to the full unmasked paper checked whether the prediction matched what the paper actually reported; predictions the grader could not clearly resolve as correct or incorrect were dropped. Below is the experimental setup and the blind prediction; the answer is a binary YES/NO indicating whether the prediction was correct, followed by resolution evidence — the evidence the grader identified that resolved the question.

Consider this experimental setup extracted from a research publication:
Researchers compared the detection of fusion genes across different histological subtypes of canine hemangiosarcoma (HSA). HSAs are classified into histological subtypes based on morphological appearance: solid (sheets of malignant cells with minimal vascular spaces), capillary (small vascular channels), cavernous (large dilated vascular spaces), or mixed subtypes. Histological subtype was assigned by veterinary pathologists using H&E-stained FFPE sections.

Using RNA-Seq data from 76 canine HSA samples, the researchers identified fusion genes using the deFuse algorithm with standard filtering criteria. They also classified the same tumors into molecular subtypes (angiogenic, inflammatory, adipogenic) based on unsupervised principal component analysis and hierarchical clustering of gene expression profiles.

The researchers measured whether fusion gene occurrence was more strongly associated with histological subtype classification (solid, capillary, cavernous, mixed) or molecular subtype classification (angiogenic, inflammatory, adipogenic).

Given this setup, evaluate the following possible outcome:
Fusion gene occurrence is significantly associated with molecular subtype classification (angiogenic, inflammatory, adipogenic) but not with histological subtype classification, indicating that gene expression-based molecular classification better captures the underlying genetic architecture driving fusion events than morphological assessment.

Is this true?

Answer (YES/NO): YES